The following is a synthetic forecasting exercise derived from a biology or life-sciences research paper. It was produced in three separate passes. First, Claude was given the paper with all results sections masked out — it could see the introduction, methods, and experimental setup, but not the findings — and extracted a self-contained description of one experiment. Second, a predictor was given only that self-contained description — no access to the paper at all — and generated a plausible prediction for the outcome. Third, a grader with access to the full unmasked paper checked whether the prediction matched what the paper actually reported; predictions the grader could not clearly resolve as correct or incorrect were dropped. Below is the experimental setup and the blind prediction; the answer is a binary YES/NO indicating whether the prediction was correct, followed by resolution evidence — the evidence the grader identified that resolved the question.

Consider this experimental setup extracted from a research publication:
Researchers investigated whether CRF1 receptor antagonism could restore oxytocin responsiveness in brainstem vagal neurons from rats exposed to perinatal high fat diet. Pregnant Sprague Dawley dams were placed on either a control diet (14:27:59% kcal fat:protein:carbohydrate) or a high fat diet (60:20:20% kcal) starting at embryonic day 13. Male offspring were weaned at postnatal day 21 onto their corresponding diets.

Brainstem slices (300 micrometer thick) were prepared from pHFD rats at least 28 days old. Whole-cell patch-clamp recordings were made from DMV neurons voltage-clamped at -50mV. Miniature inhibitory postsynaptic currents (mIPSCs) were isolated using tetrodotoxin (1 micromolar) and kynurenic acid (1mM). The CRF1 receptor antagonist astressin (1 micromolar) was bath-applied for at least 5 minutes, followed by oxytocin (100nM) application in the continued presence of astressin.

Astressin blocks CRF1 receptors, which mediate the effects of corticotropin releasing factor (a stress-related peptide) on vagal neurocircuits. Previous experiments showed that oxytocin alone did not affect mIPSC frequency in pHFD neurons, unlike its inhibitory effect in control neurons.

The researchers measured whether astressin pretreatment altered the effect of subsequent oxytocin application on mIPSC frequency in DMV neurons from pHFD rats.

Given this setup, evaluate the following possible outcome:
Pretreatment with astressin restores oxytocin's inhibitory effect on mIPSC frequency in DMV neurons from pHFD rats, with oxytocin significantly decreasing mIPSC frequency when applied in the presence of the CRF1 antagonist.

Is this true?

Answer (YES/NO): NO